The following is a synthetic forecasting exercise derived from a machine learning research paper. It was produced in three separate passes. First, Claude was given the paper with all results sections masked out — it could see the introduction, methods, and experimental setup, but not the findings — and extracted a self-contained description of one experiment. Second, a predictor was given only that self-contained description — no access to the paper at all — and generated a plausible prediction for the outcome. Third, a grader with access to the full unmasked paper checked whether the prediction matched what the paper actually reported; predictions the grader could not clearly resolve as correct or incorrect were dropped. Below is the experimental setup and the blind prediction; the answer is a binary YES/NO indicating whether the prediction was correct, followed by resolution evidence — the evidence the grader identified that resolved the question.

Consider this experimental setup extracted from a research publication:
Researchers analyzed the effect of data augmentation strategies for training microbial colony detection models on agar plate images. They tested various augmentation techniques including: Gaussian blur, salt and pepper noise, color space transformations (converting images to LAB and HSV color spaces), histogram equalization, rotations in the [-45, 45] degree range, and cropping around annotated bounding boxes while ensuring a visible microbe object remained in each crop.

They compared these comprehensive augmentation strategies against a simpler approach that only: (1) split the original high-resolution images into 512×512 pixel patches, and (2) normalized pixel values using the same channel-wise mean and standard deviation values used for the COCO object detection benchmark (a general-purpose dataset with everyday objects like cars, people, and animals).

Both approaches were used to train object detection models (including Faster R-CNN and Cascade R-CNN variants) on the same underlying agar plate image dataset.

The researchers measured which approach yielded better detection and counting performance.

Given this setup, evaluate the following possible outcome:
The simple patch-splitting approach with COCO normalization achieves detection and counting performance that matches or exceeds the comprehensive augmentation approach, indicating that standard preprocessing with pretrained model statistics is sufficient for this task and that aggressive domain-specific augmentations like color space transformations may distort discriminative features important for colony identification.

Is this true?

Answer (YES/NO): YES